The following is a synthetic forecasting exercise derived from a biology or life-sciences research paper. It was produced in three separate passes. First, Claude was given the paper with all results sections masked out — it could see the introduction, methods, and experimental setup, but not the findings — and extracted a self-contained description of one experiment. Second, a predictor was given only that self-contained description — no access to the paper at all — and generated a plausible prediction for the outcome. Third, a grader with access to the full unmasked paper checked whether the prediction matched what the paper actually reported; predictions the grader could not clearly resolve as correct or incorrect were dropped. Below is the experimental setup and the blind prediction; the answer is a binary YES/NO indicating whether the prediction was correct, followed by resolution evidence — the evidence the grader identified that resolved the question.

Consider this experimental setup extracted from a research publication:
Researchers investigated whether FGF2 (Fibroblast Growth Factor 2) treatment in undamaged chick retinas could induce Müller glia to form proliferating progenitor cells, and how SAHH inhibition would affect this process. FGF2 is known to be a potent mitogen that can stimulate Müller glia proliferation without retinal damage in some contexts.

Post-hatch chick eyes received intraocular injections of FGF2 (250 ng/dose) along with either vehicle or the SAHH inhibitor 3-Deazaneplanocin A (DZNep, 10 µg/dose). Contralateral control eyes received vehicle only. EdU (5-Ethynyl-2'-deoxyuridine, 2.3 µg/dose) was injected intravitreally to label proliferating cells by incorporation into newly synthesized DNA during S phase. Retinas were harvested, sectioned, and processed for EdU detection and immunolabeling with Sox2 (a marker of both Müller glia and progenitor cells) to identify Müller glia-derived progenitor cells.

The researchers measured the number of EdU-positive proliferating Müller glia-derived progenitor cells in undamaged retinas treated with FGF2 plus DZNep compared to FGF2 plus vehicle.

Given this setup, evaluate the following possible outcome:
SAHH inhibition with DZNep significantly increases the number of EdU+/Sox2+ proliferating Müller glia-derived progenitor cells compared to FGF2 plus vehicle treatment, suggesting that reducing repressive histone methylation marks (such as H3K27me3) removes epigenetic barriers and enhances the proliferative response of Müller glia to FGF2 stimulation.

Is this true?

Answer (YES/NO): NO